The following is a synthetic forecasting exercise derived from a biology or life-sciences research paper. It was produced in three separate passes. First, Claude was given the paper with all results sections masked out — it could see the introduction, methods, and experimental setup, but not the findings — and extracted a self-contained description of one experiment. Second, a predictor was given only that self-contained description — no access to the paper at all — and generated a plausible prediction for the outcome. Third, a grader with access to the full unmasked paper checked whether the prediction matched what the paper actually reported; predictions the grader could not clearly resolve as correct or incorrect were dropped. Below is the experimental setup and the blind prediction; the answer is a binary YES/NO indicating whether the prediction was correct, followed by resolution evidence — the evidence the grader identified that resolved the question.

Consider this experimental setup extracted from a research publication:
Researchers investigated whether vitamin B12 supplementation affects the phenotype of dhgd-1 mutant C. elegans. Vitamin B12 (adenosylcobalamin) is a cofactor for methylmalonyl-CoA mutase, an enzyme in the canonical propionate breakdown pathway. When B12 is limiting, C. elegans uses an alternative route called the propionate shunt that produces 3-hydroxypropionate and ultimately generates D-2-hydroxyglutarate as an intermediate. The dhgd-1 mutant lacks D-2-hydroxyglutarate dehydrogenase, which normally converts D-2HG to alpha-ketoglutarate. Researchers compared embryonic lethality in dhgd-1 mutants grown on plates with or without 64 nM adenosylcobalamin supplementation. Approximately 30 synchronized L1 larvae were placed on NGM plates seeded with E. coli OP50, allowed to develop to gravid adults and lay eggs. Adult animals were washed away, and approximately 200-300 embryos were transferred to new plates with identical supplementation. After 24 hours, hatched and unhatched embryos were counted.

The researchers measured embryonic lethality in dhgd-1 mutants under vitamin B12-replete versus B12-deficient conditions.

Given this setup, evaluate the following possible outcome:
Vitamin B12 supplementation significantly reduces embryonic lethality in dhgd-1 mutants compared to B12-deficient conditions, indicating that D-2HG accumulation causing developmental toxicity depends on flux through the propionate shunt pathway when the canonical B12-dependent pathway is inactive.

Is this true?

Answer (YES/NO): NO